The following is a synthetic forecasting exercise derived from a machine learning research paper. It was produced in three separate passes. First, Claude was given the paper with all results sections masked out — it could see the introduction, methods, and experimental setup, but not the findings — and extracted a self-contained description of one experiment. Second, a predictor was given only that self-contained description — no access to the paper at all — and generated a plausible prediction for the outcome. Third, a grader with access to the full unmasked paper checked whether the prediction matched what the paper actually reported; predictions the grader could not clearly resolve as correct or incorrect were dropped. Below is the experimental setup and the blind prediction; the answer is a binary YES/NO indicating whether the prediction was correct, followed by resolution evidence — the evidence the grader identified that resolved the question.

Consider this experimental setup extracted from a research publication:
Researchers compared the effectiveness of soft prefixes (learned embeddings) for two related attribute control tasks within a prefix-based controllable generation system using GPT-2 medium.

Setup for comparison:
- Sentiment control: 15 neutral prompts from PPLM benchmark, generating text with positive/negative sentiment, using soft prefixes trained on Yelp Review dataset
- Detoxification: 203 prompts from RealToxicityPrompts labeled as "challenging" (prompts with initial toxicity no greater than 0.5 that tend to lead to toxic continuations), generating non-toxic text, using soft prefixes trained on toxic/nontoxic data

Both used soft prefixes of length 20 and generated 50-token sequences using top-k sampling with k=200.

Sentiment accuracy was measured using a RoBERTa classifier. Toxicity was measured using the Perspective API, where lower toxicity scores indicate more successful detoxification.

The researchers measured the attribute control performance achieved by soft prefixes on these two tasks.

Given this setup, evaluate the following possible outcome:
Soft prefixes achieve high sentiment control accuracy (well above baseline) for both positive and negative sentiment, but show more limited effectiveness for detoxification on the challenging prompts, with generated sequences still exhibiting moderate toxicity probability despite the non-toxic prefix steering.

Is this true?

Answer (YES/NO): NO